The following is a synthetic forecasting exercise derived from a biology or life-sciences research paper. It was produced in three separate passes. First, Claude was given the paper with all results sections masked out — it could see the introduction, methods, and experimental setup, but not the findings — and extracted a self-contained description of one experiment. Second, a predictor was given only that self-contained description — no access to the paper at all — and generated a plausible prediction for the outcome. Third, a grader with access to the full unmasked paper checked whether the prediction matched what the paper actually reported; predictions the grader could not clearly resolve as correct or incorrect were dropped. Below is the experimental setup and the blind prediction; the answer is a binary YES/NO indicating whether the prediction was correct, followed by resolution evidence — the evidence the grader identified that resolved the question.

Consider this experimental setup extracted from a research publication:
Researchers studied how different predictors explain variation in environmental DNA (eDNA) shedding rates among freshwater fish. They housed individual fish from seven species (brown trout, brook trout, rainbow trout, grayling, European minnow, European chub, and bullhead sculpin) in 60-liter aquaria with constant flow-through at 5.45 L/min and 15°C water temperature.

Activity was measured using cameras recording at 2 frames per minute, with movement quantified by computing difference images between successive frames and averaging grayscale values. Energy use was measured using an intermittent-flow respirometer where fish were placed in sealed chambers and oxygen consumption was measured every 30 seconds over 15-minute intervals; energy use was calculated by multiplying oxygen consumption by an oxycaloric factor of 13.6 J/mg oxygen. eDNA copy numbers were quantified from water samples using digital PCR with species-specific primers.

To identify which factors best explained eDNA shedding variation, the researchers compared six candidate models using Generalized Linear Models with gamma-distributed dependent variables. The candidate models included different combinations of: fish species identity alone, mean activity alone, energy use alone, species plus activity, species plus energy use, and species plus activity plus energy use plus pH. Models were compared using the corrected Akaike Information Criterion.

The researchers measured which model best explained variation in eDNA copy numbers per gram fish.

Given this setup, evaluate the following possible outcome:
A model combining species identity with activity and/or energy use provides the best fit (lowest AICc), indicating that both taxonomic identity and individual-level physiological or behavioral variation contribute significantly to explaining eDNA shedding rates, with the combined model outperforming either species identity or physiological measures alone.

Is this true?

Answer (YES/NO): YES